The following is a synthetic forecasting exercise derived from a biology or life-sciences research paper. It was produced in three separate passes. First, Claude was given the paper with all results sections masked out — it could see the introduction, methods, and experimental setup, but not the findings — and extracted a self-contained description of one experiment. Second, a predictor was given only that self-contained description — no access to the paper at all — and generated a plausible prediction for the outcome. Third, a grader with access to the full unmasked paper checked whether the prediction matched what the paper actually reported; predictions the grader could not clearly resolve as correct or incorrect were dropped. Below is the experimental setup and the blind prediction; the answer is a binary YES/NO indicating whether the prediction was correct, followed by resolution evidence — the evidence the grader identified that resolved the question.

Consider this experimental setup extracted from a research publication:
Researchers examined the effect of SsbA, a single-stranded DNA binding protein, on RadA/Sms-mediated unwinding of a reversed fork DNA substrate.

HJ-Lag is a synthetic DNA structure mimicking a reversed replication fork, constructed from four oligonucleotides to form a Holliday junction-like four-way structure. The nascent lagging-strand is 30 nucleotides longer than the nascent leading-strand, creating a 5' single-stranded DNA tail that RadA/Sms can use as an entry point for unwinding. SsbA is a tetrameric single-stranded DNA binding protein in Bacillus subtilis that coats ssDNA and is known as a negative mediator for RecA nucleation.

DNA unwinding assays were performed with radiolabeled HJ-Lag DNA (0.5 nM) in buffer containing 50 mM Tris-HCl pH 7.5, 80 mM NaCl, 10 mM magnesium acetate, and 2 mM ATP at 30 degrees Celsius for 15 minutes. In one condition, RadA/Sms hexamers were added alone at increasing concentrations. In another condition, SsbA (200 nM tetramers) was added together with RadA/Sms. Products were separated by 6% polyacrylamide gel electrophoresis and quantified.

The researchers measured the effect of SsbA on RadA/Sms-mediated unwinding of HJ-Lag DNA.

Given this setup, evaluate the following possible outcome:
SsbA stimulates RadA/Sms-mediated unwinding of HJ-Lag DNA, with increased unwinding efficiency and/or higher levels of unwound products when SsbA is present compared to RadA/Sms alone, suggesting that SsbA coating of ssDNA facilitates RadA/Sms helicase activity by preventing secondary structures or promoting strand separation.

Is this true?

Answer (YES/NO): NO